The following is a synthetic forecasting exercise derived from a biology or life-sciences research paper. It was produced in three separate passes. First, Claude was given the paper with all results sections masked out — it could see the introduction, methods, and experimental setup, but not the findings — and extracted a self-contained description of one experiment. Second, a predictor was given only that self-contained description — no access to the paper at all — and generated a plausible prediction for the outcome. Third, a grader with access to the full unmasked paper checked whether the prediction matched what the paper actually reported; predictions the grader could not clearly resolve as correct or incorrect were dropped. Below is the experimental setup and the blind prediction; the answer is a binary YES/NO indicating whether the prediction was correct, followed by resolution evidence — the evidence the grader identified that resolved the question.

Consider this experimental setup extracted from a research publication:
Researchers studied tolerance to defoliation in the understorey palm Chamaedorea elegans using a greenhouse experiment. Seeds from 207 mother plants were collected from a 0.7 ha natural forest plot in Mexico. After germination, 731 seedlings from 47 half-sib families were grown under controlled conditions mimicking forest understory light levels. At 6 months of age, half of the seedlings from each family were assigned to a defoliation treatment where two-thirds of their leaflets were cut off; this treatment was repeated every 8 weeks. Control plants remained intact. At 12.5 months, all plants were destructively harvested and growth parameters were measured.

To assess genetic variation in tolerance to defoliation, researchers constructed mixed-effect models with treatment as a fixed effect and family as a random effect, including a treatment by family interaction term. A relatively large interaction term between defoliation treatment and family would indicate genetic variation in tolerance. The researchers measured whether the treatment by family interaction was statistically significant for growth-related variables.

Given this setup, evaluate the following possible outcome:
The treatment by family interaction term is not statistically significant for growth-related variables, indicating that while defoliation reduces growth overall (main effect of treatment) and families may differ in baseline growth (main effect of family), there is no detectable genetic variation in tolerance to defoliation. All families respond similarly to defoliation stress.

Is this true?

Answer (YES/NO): YES